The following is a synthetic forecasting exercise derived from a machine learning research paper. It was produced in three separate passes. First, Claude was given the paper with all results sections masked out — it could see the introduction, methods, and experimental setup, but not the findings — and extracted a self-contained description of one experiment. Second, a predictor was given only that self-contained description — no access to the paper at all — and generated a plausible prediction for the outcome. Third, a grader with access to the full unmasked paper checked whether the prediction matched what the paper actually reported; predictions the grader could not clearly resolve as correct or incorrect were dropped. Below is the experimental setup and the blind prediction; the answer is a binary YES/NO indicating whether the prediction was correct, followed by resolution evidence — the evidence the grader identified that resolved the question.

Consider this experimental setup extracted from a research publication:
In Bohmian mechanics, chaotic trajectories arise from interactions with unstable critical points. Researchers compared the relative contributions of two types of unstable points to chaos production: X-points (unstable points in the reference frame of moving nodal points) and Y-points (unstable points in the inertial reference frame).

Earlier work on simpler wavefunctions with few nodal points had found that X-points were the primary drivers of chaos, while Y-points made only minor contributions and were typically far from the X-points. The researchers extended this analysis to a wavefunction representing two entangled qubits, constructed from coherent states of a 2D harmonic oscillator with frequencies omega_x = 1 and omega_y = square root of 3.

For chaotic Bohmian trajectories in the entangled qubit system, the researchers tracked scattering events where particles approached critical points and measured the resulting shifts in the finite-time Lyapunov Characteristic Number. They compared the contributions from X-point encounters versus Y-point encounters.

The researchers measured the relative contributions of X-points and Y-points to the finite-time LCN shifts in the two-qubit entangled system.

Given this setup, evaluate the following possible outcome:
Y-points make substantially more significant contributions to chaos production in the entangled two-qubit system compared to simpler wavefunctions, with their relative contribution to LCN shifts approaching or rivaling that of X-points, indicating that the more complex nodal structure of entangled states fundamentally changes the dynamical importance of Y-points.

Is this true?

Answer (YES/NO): YES